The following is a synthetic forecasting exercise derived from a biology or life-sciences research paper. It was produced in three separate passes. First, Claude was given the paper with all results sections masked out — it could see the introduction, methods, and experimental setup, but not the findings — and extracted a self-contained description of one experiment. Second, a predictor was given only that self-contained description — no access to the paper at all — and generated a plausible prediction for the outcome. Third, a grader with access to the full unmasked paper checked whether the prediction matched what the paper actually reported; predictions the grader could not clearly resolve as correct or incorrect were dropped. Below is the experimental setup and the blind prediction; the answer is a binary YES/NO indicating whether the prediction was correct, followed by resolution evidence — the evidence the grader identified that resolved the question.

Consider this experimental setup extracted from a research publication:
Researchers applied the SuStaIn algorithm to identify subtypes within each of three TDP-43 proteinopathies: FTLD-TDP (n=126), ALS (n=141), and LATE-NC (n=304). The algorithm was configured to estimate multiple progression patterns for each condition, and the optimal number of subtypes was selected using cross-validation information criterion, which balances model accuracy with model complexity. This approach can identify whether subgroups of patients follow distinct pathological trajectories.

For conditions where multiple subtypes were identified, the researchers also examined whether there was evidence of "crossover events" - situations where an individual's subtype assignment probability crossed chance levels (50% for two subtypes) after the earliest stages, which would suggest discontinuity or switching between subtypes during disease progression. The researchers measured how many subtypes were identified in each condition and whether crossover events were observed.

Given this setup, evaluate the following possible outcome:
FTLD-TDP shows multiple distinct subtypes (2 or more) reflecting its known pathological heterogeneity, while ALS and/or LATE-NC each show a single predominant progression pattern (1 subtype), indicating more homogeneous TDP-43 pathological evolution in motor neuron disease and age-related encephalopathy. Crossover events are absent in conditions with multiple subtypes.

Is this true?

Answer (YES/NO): NO